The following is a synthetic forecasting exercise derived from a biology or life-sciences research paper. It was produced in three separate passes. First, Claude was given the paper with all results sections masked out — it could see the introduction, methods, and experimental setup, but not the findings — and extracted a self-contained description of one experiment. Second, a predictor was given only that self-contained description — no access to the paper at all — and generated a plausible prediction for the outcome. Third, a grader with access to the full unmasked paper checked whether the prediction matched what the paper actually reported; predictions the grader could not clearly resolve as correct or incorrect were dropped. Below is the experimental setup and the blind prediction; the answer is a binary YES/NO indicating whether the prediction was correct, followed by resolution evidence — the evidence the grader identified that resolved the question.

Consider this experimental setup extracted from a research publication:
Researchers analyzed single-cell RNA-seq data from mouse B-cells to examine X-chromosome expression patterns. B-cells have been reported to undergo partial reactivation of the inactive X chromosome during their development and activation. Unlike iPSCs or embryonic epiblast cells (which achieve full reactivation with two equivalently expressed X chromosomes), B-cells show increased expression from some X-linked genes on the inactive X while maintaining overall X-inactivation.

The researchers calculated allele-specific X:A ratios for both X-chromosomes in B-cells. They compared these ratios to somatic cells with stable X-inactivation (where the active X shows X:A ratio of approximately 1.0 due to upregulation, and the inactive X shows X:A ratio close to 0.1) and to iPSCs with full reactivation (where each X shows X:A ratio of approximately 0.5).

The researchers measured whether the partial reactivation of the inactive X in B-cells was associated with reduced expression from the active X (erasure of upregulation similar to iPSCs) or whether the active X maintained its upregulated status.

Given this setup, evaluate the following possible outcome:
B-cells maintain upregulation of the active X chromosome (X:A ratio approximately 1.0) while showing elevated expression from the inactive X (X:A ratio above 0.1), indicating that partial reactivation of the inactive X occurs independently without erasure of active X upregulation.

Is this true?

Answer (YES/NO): NO